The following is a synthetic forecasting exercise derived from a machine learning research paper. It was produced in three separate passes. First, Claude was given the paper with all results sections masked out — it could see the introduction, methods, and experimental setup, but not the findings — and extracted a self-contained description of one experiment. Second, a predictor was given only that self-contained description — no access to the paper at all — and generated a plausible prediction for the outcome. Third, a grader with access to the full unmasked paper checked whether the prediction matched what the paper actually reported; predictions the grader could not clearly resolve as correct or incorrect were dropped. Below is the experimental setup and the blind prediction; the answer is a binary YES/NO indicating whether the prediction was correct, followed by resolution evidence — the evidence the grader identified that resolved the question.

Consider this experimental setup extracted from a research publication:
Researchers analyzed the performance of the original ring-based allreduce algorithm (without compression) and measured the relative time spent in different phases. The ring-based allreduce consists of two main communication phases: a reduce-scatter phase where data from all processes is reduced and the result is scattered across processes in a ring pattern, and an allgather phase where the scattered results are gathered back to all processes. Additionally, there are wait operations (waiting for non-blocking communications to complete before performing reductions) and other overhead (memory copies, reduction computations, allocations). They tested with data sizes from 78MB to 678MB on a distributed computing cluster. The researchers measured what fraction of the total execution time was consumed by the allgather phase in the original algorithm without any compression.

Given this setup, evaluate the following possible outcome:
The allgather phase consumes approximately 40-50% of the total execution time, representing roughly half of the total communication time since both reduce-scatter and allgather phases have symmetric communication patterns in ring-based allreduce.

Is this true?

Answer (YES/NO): NO